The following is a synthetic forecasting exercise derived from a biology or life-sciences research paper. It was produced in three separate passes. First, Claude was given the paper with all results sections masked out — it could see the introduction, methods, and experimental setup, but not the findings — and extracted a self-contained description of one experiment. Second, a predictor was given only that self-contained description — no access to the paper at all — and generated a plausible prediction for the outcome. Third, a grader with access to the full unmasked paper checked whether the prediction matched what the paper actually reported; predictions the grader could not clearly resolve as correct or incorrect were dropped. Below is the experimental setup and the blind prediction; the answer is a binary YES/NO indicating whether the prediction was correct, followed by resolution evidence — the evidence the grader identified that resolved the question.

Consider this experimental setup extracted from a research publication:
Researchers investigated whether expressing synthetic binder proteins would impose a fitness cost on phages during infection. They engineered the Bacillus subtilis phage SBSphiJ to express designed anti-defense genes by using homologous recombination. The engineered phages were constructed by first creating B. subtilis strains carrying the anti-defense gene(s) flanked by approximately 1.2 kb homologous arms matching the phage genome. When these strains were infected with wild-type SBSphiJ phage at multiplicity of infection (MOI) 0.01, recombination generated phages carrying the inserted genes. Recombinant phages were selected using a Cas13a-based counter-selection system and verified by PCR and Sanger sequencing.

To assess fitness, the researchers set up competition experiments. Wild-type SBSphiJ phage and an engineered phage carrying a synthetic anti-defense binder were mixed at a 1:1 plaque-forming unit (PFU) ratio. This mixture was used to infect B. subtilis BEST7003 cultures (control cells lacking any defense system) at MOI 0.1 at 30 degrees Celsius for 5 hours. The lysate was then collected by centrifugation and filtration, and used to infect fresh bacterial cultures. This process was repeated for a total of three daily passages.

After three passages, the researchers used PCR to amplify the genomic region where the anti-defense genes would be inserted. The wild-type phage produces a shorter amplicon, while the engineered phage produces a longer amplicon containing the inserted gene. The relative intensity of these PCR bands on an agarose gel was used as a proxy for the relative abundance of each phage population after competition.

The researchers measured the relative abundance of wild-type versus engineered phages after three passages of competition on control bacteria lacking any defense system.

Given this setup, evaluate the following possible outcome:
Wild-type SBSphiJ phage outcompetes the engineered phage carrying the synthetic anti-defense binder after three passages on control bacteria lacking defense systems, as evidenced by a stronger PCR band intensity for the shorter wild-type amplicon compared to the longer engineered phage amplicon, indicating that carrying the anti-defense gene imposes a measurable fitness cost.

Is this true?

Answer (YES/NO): NO